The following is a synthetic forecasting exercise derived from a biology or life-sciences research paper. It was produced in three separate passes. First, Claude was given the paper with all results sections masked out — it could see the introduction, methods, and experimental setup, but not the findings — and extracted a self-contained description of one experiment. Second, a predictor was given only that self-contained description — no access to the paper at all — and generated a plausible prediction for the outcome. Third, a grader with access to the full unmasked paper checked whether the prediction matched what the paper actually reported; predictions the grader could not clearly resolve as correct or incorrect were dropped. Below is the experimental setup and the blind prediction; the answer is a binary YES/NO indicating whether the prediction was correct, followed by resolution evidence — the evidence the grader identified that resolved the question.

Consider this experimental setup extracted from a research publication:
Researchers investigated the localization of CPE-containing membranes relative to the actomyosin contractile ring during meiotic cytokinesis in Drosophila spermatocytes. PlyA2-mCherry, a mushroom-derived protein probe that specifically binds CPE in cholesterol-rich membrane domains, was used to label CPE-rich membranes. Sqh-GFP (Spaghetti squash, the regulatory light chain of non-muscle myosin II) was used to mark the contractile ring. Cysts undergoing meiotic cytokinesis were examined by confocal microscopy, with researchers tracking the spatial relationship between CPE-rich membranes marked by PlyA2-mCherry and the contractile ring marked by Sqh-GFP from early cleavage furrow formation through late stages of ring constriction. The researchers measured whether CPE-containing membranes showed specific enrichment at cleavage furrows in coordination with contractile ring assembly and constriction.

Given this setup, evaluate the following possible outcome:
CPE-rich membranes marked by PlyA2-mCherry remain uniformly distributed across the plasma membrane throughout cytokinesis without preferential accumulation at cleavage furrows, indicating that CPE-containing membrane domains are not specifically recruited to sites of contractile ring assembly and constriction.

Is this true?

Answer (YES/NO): NO